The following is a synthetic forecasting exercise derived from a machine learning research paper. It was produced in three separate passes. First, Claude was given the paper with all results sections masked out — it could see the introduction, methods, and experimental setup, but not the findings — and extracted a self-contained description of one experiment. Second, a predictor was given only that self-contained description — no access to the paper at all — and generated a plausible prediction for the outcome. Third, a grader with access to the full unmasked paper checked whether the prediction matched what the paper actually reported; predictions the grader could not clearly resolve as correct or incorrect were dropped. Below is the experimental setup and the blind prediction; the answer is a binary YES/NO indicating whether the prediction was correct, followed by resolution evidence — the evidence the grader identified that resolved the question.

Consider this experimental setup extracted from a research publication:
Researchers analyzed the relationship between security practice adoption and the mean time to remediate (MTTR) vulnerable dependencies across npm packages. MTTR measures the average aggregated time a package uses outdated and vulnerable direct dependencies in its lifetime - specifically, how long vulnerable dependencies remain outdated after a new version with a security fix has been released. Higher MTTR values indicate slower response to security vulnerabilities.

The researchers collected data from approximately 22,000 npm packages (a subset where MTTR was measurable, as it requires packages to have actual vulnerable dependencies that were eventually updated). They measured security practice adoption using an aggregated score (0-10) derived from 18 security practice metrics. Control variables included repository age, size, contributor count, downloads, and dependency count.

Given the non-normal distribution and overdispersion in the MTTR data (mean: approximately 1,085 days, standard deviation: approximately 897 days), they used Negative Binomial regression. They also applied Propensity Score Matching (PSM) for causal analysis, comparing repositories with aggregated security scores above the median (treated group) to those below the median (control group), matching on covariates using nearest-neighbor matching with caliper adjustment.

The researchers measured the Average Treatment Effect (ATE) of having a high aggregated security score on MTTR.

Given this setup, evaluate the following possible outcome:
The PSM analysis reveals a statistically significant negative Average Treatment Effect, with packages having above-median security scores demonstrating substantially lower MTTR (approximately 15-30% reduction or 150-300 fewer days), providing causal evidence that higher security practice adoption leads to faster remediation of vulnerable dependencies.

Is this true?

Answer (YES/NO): NO